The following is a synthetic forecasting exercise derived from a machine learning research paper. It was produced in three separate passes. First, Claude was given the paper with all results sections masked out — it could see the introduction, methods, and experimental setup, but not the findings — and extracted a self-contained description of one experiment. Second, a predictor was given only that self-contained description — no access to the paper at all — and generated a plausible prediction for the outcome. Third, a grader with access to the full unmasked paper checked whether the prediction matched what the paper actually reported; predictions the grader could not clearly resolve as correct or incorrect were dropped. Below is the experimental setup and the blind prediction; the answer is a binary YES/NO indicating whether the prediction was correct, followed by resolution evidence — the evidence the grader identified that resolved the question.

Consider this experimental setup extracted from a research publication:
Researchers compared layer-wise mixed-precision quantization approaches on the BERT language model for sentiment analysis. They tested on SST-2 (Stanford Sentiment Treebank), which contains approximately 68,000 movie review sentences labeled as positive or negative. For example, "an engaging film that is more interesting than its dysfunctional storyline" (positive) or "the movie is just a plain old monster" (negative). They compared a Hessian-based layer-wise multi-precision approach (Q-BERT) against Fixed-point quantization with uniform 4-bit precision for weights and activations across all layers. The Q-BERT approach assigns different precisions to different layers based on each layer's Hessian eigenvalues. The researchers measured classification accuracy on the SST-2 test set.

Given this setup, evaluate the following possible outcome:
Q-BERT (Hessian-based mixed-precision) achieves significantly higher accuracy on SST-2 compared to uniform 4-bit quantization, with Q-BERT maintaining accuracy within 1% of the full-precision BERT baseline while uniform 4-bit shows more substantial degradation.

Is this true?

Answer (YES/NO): NO